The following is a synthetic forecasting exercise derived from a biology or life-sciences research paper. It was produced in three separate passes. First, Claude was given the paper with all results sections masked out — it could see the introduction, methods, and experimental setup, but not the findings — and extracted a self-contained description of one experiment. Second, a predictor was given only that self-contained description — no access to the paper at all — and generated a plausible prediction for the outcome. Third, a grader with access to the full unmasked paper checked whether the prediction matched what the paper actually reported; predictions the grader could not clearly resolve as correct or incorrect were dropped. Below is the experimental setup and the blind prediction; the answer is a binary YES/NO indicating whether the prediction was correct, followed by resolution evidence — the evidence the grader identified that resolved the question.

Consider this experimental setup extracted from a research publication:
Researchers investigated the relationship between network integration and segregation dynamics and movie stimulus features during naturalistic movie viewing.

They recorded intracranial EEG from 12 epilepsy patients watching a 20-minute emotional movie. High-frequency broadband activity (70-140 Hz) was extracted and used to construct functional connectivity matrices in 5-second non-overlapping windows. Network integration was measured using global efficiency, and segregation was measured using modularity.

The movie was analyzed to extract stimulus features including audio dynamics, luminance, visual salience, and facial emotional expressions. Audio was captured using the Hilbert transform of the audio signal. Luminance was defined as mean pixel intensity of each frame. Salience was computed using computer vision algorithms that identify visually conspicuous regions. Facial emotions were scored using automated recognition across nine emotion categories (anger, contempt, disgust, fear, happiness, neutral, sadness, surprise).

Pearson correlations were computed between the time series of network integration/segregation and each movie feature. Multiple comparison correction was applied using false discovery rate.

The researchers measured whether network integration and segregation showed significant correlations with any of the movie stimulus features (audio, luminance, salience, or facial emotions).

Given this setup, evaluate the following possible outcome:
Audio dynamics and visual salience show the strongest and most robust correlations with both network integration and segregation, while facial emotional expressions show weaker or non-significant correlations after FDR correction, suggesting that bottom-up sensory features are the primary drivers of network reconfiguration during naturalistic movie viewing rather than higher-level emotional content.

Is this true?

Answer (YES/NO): NO